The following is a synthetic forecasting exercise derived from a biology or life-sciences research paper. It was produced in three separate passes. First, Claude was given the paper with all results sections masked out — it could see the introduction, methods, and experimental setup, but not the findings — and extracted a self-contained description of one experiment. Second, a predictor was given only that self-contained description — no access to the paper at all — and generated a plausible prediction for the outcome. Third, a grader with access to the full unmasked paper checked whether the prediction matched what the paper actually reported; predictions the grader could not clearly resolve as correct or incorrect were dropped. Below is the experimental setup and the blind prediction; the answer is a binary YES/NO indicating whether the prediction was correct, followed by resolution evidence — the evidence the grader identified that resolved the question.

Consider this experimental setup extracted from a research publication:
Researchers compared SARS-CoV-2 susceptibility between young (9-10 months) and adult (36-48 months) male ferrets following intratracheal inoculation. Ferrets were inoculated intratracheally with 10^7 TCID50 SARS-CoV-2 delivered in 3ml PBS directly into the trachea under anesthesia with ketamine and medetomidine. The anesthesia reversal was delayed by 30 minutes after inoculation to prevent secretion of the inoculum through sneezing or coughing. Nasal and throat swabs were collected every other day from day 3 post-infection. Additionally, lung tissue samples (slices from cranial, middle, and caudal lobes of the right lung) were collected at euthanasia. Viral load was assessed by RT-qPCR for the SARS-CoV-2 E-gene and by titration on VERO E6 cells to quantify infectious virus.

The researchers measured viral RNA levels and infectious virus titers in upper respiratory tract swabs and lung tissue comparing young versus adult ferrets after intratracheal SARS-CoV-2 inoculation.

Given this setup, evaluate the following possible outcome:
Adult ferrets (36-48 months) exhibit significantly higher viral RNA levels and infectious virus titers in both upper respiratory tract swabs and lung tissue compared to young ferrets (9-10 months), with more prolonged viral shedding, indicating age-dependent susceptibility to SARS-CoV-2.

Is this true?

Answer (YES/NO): NO